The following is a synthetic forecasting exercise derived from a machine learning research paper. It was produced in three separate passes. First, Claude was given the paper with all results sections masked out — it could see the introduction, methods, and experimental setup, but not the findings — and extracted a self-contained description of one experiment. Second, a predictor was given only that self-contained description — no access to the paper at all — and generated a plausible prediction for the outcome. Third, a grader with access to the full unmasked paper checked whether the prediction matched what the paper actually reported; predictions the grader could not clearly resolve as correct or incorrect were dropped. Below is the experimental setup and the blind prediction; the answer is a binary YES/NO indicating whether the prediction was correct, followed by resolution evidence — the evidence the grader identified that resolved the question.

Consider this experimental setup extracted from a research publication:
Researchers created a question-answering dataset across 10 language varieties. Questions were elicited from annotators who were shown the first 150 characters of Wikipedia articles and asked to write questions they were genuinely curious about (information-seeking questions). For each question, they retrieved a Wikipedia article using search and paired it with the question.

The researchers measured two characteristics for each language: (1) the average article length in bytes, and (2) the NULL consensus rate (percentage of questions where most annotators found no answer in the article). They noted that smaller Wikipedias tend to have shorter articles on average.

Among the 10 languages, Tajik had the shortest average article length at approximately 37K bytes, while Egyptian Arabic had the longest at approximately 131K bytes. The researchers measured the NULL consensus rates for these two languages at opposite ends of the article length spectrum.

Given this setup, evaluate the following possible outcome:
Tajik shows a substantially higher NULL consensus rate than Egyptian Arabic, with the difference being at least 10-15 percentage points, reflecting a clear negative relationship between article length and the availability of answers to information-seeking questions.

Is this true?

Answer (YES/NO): YES